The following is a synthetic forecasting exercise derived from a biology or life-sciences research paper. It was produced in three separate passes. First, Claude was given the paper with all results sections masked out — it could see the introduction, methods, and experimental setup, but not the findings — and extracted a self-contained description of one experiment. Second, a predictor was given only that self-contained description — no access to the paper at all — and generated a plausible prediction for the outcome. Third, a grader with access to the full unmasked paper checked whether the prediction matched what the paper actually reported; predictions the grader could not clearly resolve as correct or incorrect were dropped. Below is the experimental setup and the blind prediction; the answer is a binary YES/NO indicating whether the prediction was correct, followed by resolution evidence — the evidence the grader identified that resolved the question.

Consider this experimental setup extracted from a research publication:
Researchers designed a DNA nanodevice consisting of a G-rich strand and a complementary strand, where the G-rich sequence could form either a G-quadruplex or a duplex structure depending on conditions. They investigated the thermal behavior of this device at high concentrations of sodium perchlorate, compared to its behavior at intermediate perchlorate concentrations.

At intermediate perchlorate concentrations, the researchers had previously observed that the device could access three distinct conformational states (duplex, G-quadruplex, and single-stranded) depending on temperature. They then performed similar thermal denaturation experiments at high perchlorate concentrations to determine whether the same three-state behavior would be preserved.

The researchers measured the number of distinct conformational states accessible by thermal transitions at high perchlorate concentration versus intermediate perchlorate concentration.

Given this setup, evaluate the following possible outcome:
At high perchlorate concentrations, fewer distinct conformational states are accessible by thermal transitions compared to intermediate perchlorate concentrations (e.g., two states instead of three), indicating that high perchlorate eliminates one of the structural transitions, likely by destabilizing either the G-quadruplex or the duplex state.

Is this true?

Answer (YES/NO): YES